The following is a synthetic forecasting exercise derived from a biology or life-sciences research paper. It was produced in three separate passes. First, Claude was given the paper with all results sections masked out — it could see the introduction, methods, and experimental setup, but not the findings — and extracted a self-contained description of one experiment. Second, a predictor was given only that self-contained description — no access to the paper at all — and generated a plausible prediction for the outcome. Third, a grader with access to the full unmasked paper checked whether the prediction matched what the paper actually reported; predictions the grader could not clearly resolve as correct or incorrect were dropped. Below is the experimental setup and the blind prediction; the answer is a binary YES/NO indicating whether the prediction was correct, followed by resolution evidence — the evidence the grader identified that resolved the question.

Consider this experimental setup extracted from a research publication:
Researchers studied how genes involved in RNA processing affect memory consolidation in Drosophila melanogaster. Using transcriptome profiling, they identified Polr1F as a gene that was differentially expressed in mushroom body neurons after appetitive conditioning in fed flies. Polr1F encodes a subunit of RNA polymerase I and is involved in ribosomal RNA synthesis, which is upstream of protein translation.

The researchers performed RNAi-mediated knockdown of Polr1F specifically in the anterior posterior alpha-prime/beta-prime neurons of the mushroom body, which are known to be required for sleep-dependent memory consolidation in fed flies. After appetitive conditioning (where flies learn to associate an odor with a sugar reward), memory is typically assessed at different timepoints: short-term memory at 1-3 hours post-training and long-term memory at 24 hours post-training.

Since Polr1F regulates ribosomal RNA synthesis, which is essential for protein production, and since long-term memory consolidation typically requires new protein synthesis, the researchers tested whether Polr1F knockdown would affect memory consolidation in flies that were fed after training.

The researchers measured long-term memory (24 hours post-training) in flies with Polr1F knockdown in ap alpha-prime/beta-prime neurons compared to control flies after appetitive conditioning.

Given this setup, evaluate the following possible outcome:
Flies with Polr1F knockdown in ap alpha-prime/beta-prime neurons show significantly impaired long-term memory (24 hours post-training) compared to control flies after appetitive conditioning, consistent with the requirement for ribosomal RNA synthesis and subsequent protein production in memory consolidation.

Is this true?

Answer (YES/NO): NO